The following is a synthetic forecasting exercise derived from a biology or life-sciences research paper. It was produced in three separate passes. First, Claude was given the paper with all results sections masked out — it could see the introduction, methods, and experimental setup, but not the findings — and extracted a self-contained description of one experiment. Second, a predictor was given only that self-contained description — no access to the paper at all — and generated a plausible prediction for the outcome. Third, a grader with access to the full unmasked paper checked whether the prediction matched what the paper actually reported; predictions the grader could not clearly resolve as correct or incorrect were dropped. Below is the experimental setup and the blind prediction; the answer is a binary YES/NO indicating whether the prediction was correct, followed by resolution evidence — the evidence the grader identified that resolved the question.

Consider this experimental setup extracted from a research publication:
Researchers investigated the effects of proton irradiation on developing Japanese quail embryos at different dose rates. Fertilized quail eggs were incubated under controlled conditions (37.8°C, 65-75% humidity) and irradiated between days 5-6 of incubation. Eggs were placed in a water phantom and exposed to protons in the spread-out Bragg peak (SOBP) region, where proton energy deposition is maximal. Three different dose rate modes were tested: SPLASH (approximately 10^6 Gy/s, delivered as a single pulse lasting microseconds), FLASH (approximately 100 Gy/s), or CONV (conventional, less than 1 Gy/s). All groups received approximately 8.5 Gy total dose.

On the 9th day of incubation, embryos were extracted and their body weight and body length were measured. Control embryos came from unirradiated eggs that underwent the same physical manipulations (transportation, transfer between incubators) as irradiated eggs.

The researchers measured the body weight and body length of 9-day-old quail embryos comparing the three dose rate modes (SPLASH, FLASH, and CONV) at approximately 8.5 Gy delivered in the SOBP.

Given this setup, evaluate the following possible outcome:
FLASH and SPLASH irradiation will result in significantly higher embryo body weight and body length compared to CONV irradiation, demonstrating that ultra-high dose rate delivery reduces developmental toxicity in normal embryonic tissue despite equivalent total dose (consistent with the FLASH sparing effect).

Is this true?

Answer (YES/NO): YES